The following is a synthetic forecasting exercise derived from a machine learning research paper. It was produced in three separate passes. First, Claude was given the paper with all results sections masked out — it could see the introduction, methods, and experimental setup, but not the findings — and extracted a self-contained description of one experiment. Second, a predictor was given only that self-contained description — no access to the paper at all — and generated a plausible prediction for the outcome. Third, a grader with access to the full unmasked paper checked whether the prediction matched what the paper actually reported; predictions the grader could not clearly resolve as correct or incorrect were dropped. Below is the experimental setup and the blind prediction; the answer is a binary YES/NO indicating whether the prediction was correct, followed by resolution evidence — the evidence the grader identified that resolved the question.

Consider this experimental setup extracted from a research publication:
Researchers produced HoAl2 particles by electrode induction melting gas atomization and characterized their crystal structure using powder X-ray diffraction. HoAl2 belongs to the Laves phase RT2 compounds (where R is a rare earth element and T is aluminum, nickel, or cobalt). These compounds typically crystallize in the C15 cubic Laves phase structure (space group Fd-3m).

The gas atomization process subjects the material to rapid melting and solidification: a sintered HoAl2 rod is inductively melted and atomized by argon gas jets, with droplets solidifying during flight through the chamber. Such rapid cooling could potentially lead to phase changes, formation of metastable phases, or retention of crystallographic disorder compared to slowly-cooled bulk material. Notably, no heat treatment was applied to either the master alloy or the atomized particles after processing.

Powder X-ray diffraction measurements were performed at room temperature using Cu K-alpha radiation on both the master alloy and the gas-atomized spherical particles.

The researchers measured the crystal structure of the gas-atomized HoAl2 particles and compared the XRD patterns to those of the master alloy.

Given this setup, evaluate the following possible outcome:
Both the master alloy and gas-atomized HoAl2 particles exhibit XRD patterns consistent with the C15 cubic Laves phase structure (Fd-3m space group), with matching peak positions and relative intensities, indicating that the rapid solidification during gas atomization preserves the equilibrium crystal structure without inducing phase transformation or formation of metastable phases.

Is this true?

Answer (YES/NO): NO